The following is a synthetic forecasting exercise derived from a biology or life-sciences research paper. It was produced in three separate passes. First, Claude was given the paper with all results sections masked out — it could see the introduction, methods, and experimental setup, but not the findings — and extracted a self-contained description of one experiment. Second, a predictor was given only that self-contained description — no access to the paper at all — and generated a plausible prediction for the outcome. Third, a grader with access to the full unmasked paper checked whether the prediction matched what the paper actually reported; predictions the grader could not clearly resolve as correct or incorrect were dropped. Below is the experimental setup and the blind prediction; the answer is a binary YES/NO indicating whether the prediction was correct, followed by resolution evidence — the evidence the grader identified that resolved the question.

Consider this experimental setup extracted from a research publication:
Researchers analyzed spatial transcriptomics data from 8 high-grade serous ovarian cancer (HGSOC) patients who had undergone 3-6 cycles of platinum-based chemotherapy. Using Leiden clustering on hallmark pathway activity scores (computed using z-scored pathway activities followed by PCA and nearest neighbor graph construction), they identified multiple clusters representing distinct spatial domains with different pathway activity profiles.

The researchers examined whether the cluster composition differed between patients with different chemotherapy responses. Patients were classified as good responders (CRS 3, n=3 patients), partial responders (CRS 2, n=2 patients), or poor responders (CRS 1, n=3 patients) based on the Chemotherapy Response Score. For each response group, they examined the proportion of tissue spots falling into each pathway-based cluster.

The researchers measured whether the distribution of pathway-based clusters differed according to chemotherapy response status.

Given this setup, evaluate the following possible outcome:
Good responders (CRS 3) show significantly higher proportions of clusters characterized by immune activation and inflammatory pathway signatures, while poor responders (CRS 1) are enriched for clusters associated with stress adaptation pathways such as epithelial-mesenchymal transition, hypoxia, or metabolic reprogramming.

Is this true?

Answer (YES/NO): NO